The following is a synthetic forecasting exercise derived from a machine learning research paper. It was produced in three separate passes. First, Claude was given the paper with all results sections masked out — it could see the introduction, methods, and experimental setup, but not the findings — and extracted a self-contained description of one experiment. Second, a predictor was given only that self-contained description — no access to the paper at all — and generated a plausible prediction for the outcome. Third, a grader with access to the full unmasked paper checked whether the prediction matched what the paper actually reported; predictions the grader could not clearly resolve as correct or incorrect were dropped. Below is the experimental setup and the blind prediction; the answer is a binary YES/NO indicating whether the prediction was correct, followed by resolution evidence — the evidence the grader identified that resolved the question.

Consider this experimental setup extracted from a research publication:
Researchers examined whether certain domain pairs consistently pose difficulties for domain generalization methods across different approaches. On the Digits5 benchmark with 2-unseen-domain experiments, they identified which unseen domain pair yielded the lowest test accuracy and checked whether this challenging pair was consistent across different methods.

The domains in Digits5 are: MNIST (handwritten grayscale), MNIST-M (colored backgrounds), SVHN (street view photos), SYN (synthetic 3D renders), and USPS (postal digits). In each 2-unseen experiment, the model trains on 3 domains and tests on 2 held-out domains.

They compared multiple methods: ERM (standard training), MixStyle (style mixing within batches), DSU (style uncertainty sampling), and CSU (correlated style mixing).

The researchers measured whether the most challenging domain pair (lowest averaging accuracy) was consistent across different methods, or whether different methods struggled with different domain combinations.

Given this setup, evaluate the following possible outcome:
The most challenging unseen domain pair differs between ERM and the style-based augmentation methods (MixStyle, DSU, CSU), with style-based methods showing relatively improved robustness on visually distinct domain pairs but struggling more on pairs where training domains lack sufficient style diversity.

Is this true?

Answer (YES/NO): NO